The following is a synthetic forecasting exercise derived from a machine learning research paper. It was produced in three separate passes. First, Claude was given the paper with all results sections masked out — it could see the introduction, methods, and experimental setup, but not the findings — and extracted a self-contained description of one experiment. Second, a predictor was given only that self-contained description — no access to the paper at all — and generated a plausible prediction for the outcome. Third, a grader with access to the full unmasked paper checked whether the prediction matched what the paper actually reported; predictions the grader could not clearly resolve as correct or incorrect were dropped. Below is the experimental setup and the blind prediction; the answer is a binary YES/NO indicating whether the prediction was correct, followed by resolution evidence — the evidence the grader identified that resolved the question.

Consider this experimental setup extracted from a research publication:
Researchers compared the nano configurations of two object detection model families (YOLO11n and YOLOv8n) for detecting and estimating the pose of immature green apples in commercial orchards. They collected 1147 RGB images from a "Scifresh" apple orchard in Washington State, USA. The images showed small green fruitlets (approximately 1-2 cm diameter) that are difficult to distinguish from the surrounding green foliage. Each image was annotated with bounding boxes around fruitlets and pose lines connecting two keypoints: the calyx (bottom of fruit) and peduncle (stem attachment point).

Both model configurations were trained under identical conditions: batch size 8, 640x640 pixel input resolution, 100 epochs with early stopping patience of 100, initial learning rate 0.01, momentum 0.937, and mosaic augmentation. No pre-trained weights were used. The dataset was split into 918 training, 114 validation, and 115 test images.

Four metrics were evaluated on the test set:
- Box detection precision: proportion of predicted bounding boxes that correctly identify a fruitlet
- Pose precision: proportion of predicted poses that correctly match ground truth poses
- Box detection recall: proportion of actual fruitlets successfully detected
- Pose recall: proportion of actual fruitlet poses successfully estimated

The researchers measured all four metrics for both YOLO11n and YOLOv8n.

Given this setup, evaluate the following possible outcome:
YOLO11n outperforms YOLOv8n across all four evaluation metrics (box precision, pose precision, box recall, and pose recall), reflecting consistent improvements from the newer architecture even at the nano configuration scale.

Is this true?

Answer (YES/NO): NO